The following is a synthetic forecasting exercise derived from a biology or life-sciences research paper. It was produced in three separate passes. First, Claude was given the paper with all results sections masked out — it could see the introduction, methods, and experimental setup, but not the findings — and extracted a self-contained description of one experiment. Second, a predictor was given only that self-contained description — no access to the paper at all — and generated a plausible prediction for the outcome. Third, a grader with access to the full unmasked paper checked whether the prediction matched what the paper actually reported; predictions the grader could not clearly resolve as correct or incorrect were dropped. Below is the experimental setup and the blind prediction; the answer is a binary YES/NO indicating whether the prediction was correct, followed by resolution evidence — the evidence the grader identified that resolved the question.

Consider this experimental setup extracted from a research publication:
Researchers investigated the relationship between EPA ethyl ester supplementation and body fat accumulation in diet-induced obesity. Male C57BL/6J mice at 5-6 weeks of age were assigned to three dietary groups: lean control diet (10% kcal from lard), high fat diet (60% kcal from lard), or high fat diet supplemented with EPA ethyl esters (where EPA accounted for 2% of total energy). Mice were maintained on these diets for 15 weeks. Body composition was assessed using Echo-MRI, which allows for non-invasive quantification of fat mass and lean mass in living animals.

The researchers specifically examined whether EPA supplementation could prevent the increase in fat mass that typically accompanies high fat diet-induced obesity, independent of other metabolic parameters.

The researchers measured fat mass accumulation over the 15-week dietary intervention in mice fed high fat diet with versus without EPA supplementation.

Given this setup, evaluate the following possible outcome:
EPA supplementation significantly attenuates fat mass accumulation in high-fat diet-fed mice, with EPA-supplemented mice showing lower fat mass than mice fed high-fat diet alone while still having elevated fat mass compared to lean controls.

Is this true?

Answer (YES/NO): NO